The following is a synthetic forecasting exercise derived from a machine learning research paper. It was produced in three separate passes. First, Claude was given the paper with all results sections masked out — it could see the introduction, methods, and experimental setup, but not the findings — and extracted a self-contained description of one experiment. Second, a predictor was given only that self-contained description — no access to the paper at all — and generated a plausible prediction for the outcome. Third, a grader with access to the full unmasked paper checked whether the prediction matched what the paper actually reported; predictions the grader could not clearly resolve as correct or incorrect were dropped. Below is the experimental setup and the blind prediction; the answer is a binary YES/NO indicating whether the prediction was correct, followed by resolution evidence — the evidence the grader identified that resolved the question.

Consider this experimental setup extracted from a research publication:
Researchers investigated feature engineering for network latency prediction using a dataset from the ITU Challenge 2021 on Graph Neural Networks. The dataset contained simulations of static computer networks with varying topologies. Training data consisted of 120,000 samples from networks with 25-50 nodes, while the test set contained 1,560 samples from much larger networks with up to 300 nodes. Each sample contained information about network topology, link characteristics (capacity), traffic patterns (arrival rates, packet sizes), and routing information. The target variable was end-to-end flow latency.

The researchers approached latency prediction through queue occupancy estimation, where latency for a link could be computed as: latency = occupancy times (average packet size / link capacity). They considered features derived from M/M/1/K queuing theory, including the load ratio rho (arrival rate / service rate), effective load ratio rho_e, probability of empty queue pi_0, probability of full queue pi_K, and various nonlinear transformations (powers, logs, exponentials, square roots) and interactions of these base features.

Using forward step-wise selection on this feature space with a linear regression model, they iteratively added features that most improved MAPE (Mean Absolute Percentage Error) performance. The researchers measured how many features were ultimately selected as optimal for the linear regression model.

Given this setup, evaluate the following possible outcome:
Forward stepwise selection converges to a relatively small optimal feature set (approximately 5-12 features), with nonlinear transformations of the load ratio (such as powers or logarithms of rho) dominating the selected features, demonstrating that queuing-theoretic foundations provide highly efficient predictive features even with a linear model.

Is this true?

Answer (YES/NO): NO